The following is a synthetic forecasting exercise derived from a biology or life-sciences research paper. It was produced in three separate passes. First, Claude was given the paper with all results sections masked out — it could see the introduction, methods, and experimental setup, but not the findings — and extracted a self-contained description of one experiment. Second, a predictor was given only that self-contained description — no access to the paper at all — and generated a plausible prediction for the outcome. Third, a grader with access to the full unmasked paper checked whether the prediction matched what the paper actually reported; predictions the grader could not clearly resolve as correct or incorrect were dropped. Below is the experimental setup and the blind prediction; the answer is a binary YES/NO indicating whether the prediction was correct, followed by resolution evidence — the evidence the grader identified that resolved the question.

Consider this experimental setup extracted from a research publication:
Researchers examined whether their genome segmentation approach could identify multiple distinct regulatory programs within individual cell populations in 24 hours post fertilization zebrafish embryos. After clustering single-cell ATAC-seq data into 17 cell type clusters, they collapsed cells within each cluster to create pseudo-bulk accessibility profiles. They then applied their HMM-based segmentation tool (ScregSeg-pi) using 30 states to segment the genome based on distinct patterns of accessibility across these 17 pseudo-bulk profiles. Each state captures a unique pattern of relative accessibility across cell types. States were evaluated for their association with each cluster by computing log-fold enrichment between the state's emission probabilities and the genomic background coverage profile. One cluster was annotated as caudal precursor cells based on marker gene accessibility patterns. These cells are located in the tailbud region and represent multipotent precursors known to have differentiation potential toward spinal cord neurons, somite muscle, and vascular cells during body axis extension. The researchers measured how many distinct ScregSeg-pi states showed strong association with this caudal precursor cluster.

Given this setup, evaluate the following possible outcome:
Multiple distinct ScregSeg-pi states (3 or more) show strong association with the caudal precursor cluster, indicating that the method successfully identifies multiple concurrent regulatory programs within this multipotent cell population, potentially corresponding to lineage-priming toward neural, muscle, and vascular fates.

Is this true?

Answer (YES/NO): YES